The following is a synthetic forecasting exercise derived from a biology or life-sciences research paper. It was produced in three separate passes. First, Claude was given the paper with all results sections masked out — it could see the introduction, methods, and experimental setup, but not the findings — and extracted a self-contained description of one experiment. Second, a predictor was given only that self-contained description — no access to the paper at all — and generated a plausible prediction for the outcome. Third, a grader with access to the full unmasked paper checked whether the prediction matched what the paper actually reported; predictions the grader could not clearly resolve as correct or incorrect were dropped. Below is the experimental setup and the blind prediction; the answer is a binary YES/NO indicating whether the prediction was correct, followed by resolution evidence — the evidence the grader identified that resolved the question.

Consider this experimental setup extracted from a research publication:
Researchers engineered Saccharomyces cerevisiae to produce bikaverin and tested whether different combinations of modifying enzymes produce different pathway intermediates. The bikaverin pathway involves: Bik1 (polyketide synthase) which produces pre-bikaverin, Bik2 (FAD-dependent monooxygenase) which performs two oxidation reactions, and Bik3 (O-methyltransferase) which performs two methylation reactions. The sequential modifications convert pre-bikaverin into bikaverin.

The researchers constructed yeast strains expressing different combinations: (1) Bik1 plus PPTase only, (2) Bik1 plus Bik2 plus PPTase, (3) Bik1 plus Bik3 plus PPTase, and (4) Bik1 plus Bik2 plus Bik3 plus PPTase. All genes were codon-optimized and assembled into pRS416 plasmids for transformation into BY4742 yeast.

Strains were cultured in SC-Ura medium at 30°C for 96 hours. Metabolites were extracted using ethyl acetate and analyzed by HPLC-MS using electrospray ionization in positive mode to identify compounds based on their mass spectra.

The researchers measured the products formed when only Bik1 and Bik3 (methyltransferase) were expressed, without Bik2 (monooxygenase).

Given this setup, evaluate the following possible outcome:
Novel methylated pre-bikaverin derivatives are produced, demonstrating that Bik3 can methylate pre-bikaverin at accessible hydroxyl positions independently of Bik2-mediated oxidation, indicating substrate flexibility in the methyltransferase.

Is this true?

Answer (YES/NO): YES